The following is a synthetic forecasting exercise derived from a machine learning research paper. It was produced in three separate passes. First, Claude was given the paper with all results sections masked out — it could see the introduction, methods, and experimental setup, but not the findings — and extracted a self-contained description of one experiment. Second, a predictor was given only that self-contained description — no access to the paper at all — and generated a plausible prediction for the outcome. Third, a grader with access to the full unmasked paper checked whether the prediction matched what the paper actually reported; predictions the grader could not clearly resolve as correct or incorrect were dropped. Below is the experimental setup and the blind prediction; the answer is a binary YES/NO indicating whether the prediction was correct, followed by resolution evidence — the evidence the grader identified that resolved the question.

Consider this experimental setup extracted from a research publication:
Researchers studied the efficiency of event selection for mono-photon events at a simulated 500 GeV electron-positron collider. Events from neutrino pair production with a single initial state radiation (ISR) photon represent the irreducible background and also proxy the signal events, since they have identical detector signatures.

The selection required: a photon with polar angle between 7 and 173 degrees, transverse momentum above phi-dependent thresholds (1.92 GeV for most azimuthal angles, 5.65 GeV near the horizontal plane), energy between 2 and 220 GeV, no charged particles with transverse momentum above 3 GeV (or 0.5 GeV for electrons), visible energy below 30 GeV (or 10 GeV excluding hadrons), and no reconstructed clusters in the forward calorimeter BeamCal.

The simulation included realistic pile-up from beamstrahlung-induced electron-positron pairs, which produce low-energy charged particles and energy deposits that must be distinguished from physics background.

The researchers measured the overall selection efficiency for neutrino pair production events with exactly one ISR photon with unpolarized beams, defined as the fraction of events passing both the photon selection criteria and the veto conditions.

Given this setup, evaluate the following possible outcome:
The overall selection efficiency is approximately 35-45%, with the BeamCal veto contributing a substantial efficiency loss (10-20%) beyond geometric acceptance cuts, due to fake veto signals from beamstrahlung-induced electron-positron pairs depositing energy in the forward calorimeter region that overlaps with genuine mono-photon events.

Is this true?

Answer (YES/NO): NO